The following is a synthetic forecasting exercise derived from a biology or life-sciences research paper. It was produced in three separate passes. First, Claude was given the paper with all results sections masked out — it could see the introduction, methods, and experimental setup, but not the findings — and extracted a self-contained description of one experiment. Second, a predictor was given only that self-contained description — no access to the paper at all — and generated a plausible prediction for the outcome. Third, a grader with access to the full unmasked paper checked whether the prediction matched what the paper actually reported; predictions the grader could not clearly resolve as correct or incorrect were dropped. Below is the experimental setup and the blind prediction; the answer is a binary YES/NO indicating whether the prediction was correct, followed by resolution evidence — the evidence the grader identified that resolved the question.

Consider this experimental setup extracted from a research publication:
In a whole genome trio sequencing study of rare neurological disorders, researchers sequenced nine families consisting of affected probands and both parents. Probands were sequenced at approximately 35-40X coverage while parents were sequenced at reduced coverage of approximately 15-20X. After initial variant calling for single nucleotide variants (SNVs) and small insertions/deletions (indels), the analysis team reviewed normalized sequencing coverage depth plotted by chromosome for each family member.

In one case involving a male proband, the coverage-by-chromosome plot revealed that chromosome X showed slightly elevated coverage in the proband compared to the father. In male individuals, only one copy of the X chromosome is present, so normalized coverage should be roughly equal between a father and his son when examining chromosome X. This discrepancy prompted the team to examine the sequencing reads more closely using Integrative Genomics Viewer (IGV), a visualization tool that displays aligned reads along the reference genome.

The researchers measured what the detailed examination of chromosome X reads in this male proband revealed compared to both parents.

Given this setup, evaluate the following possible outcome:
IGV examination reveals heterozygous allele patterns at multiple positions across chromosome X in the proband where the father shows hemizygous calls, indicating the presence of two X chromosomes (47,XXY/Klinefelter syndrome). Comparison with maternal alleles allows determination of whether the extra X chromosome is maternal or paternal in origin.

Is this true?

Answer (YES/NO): NO